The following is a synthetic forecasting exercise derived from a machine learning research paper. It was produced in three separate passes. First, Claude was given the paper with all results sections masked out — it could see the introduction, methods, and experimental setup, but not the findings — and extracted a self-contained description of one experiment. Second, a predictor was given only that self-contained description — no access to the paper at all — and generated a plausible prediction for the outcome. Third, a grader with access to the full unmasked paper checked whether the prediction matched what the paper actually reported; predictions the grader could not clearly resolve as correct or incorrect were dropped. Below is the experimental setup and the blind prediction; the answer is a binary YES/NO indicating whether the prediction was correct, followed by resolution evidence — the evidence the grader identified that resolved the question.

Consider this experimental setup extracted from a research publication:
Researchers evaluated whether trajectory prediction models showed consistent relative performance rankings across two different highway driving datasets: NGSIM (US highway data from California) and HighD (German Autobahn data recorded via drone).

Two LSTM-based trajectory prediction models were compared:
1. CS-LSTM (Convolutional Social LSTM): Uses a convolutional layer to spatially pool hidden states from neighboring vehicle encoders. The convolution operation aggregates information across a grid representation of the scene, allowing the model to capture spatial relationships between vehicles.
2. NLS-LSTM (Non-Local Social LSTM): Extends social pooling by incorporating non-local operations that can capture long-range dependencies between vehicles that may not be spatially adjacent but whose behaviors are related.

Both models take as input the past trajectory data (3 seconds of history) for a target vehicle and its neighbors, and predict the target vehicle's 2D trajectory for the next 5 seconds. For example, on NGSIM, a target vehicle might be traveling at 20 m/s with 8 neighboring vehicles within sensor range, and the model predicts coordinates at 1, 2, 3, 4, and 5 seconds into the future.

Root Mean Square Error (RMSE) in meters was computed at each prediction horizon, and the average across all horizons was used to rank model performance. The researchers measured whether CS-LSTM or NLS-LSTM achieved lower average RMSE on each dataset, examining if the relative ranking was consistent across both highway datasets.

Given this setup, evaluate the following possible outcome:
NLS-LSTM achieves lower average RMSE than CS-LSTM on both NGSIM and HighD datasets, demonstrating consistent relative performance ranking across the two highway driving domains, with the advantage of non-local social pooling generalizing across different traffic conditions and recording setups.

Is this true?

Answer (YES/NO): YES